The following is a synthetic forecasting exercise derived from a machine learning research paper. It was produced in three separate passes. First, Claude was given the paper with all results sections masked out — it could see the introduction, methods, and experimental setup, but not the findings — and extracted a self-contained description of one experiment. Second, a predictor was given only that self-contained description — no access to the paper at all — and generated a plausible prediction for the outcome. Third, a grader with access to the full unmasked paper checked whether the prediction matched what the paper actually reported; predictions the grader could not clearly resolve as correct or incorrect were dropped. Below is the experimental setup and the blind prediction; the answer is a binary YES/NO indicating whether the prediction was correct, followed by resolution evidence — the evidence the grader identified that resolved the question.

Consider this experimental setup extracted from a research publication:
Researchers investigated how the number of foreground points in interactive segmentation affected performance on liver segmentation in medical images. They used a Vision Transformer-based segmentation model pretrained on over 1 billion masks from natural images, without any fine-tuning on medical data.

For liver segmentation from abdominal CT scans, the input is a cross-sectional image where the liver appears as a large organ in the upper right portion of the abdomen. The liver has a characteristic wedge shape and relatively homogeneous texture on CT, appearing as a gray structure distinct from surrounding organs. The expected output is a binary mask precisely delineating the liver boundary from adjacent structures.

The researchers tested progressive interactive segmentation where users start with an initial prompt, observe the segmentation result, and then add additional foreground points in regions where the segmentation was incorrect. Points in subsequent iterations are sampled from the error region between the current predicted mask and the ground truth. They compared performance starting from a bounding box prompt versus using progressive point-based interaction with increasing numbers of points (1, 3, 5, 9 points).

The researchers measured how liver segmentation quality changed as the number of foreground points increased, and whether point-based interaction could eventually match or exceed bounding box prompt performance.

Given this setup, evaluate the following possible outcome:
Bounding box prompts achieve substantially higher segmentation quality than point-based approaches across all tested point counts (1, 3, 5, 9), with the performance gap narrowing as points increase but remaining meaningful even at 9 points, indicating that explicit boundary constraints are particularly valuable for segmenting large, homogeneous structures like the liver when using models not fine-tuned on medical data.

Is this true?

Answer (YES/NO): NO